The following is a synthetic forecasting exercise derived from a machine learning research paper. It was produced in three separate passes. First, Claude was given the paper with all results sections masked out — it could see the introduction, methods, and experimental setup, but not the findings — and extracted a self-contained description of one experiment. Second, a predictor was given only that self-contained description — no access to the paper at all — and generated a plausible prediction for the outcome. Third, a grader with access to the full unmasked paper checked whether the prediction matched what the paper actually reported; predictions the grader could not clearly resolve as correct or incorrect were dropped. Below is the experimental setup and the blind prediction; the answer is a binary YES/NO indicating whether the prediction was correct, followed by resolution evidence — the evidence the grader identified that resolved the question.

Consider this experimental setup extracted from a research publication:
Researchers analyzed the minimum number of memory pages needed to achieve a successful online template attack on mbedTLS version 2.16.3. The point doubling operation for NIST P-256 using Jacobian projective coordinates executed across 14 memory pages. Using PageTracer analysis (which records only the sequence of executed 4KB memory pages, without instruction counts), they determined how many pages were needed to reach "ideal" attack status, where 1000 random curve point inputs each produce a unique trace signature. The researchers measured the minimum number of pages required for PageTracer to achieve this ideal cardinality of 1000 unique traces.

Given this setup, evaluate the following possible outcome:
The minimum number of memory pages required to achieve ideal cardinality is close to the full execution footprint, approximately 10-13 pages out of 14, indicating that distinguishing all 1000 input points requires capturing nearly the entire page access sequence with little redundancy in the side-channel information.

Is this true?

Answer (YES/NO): NO